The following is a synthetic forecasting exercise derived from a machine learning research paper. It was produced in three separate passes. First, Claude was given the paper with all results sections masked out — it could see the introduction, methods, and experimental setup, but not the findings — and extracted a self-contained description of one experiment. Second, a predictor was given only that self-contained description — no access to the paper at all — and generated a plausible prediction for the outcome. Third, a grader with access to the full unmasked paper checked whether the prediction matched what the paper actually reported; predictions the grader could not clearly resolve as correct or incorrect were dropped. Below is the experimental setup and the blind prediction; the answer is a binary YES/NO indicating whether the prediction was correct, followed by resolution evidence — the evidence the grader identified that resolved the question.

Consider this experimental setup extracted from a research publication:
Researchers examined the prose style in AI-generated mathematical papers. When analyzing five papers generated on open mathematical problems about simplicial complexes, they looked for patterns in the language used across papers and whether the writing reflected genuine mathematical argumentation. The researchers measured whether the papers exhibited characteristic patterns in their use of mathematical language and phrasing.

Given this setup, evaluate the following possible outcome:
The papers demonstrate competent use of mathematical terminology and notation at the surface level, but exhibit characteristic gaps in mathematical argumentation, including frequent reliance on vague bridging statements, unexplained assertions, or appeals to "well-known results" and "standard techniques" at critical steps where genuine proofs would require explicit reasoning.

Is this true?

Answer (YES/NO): YES